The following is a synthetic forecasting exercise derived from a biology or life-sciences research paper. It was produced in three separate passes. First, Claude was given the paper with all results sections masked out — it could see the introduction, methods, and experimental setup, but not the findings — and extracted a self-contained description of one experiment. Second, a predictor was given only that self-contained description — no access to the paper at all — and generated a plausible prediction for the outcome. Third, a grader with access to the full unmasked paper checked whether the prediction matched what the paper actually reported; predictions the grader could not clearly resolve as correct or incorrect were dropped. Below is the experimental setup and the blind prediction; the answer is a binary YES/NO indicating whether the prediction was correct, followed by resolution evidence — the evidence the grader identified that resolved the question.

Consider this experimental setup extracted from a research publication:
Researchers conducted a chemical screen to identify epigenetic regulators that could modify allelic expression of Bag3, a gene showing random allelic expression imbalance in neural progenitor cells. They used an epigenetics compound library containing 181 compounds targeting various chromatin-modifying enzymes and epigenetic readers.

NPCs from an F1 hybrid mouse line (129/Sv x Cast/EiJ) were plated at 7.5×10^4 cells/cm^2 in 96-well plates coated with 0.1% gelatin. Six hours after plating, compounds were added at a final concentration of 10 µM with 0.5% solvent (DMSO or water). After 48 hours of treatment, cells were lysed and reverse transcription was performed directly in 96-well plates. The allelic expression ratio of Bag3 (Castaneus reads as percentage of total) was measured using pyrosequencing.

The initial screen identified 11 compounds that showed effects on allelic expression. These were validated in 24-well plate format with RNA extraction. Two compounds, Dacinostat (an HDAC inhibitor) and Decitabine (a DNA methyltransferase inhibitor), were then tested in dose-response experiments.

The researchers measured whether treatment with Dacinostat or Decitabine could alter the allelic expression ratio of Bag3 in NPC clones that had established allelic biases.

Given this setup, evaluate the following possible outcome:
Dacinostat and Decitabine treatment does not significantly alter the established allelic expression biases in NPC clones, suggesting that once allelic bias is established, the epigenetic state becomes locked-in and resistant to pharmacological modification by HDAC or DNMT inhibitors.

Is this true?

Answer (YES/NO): NO